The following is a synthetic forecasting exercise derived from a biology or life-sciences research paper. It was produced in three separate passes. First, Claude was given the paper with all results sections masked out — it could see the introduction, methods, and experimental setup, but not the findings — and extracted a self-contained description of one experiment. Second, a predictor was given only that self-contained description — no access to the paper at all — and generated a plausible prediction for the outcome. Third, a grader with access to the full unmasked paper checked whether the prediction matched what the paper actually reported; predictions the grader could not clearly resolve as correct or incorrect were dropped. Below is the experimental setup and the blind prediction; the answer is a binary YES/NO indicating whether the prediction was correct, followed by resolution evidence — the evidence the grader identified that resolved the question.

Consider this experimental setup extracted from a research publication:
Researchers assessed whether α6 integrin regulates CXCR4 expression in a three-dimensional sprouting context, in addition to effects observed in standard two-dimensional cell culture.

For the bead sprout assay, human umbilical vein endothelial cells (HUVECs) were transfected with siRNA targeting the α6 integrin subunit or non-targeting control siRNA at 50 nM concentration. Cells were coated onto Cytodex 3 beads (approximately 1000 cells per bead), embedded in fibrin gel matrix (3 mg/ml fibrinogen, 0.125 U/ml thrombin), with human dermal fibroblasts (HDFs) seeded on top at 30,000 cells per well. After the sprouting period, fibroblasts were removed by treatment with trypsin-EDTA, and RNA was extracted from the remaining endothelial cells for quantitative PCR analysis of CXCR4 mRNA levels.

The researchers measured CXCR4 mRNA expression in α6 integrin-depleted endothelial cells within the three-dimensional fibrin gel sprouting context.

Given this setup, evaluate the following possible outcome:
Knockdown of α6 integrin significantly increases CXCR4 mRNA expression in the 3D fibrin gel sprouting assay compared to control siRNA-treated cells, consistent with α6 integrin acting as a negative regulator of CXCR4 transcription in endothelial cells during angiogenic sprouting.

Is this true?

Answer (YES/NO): NO